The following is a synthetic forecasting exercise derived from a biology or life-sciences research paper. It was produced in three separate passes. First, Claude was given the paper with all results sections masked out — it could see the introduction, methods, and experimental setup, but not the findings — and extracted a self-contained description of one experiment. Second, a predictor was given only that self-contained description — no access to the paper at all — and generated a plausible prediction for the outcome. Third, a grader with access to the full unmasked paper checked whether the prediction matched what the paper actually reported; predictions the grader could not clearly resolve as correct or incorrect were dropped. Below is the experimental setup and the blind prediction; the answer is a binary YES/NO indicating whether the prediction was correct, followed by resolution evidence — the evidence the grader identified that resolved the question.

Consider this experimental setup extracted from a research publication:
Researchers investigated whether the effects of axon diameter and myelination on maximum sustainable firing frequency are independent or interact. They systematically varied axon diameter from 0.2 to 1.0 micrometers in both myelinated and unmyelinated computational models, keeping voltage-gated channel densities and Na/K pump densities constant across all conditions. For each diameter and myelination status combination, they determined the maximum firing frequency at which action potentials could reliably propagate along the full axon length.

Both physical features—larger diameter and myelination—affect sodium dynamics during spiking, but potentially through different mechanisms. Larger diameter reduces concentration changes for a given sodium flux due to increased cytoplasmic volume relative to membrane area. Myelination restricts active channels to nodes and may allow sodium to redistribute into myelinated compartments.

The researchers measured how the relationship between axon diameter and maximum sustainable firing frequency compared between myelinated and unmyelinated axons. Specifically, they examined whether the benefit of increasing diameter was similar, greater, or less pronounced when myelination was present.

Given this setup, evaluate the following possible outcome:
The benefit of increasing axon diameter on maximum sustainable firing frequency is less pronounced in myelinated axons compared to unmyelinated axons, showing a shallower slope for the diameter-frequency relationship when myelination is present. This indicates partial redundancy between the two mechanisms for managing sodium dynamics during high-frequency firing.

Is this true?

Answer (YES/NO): YES